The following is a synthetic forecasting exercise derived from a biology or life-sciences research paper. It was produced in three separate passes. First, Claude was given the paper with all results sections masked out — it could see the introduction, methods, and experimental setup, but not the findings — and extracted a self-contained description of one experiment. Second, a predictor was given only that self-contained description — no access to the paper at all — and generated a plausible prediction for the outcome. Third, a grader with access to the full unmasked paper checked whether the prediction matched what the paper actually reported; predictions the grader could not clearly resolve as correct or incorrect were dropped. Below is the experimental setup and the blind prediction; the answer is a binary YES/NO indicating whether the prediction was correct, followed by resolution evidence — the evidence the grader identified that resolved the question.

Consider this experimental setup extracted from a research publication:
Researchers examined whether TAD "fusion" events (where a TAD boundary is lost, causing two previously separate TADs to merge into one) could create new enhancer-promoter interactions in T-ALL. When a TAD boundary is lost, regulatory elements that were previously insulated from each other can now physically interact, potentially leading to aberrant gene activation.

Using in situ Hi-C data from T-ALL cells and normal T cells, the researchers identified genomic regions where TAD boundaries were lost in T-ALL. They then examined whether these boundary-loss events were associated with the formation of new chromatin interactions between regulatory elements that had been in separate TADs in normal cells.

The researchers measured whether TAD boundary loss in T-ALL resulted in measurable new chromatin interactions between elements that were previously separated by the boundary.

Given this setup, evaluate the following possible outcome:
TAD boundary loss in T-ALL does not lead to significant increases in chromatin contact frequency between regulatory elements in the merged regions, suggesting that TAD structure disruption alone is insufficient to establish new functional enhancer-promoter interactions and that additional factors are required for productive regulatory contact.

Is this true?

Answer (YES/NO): NO